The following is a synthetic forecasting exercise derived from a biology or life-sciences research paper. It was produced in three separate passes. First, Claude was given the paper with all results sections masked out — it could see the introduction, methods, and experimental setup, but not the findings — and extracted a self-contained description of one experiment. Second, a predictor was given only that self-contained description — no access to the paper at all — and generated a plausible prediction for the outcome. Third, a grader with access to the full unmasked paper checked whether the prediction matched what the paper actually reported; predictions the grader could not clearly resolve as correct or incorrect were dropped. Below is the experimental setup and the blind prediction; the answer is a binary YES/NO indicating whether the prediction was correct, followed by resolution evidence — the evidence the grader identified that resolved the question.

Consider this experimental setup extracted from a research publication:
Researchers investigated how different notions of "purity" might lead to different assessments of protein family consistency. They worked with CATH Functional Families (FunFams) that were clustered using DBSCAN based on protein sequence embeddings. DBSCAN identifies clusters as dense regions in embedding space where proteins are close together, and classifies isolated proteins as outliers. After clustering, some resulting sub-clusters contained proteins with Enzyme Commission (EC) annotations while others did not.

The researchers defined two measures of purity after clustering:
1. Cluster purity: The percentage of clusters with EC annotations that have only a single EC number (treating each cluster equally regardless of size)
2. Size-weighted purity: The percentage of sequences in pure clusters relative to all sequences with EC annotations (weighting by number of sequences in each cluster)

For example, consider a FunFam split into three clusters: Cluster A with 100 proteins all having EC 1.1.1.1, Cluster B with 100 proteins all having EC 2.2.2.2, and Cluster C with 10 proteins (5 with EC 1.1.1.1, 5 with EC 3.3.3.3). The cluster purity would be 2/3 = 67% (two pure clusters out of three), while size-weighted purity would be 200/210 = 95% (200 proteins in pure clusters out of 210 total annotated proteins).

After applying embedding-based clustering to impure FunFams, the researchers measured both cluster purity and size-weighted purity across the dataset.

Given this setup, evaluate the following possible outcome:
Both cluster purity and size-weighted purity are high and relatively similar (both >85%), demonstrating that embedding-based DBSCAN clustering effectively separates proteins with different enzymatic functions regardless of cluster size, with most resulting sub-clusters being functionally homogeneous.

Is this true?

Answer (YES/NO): NO